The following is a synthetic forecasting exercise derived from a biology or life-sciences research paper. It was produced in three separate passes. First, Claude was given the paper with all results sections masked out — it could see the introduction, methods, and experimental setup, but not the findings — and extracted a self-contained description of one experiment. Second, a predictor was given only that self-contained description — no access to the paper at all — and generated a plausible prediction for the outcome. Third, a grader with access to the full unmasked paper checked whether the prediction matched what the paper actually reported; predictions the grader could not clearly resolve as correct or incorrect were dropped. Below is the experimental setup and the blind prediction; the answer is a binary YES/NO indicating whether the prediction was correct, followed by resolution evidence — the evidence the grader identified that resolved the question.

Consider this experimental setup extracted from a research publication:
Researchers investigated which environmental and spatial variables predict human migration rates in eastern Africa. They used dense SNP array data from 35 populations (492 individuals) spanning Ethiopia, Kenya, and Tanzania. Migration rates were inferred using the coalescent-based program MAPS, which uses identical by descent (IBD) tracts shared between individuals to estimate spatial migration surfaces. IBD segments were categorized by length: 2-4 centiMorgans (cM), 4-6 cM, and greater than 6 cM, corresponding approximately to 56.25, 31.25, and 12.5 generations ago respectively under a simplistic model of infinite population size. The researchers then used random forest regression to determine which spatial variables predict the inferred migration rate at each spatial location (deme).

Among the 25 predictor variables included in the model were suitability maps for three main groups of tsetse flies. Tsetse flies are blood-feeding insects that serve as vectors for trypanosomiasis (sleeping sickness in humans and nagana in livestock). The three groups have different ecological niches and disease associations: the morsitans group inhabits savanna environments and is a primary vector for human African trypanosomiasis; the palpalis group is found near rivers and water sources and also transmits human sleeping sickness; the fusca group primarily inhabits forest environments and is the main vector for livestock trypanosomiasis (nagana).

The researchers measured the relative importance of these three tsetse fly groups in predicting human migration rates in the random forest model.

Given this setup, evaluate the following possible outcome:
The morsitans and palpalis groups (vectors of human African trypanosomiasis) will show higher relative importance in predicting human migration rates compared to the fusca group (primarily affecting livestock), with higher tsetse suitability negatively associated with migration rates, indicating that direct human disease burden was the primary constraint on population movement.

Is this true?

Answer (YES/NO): NO